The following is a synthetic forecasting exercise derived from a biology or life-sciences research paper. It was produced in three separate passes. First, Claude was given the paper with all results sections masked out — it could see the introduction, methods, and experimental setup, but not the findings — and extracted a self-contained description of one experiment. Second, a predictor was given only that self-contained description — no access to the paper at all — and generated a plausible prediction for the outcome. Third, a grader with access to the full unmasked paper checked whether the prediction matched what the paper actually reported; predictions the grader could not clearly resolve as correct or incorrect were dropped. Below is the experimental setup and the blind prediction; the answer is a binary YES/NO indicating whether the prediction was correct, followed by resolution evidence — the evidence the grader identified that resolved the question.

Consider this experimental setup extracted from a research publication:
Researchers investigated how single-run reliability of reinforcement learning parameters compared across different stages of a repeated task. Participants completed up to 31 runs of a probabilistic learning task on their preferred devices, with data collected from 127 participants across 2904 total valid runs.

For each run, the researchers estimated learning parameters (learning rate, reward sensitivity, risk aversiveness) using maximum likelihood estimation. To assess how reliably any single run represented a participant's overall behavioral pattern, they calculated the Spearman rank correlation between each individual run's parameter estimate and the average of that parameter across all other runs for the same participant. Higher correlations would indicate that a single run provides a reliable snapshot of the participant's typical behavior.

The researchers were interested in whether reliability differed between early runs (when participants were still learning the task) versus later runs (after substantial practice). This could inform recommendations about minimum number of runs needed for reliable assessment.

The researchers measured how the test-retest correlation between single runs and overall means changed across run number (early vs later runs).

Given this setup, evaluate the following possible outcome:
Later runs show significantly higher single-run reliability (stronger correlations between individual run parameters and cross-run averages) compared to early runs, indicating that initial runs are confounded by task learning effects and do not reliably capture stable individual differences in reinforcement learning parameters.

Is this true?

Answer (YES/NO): YES